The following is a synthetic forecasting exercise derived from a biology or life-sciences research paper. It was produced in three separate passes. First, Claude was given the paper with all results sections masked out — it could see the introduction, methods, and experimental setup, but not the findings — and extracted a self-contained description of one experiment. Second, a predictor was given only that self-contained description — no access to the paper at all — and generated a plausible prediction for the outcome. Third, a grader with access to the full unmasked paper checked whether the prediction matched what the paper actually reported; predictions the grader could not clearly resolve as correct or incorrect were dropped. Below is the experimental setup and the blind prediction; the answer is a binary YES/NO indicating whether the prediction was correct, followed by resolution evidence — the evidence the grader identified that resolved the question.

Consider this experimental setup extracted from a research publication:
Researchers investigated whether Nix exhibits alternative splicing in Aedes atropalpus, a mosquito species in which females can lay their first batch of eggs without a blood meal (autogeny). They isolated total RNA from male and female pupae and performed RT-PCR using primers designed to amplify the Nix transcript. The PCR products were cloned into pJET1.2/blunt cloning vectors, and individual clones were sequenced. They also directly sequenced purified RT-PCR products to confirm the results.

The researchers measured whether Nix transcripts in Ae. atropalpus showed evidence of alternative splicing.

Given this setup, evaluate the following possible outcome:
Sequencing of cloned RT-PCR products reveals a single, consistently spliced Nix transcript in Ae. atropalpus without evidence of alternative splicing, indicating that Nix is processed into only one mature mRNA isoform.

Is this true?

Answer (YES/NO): NO